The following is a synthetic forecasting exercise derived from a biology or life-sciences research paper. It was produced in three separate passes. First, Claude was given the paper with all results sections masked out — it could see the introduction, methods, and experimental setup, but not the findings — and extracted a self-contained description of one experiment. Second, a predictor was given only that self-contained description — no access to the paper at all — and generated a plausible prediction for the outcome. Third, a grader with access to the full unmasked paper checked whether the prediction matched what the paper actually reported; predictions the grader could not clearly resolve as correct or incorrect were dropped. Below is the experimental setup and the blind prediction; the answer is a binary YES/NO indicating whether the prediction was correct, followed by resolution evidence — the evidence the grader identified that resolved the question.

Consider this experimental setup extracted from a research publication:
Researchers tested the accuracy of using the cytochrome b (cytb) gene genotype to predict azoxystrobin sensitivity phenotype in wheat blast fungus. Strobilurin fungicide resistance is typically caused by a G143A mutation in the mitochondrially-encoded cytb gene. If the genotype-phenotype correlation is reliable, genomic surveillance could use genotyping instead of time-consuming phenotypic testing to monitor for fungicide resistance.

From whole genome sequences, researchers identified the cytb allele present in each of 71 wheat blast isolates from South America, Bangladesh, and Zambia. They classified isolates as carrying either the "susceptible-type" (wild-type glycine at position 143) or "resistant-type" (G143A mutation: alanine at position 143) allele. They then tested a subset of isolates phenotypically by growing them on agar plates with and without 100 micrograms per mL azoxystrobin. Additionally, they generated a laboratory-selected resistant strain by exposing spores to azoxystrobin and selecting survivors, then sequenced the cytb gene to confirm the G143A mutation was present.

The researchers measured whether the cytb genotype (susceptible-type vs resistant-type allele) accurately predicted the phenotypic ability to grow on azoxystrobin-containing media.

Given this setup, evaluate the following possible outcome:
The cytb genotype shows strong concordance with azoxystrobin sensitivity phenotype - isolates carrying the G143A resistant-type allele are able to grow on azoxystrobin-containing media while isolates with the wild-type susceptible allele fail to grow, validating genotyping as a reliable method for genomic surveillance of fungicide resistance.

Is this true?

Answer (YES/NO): YES